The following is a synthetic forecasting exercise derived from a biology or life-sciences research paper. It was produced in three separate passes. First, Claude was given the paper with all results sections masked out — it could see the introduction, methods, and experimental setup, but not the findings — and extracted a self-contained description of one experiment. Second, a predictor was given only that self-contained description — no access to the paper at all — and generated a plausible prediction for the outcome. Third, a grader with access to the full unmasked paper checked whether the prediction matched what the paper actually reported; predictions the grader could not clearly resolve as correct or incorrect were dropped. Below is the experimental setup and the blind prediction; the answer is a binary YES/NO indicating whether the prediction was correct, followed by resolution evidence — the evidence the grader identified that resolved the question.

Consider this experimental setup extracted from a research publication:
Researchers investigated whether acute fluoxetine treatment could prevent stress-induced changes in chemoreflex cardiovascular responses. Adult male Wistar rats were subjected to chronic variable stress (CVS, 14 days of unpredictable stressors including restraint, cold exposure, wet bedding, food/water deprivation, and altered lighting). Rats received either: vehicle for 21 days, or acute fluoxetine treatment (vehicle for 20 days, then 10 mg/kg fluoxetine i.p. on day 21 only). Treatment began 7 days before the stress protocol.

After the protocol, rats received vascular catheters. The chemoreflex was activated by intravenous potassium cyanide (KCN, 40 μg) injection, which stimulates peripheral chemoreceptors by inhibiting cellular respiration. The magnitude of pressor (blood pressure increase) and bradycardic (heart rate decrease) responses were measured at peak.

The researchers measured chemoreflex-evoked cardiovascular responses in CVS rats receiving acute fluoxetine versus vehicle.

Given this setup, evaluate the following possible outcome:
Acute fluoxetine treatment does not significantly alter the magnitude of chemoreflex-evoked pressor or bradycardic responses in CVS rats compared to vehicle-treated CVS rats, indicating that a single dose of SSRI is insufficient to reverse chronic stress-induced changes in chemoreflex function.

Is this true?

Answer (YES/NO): NO